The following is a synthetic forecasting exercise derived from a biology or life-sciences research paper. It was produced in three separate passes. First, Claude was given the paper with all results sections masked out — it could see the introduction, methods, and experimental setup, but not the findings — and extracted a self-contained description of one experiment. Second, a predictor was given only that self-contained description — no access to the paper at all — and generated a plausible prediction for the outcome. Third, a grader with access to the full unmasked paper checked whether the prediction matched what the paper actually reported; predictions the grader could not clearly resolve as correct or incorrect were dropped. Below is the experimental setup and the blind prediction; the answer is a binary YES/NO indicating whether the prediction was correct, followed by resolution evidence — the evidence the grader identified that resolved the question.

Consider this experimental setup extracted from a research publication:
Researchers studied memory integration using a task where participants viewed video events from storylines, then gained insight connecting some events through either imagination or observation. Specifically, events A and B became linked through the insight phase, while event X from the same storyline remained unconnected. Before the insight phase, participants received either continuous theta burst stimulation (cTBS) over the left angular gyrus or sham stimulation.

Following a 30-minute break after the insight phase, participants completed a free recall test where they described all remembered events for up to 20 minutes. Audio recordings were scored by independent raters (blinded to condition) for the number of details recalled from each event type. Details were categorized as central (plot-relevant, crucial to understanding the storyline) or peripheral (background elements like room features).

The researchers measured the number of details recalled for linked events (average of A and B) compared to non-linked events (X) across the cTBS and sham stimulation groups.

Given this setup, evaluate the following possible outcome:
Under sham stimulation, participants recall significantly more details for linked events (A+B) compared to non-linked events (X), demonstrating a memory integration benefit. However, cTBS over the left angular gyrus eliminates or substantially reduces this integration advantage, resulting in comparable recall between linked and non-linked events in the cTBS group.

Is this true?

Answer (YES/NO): YES